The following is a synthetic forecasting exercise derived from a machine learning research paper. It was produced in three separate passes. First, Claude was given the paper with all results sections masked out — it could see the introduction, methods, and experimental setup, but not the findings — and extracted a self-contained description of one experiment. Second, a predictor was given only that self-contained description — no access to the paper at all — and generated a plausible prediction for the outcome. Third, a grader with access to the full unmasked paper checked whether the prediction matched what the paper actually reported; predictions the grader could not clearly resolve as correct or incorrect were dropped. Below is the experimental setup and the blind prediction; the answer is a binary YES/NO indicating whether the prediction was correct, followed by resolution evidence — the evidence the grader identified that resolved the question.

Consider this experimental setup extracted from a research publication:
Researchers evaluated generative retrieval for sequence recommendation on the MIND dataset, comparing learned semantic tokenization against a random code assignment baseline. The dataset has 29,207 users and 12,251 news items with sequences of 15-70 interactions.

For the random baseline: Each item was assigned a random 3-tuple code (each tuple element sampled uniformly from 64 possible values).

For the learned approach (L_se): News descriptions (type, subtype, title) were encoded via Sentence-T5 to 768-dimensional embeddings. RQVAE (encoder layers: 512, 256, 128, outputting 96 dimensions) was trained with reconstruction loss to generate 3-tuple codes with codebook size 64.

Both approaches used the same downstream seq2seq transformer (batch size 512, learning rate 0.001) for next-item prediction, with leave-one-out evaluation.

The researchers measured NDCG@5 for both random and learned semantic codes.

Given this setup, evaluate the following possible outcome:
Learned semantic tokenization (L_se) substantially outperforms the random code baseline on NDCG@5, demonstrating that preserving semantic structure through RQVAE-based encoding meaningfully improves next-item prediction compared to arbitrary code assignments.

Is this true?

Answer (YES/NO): YES